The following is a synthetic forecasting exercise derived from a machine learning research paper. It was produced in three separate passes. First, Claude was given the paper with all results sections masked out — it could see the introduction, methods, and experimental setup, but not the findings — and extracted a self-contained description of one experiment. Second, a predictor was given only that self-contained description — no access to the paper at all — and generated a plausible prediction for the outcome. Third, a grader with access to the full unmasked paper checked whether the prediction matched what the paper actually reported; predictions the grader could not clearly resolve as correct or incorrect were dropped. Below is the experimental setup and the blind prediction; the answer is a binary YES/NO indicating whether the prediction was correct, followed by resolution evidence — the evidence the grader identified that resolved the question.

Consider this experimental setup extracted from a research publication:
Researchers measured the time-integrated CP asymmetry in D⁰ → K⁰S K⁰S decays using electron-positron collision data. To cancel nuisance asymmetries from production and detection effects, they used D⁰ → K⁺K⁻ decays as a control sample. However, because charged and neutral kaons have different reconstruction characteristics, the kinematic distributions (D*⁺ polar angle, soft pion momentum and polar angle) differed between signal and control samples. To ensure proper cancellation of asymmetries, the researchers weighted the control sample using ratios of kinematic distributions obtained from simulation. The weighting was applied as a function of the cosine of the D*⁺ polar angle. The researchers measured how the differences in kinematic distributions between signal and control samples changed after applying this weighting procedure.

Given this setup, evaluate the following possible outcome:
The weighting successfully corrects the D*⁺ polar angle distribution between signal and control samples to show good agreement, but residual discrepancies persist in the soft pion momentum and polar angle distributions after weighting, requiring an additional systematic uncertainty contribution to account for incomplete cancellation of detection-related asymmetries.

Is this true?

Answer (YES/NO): NO